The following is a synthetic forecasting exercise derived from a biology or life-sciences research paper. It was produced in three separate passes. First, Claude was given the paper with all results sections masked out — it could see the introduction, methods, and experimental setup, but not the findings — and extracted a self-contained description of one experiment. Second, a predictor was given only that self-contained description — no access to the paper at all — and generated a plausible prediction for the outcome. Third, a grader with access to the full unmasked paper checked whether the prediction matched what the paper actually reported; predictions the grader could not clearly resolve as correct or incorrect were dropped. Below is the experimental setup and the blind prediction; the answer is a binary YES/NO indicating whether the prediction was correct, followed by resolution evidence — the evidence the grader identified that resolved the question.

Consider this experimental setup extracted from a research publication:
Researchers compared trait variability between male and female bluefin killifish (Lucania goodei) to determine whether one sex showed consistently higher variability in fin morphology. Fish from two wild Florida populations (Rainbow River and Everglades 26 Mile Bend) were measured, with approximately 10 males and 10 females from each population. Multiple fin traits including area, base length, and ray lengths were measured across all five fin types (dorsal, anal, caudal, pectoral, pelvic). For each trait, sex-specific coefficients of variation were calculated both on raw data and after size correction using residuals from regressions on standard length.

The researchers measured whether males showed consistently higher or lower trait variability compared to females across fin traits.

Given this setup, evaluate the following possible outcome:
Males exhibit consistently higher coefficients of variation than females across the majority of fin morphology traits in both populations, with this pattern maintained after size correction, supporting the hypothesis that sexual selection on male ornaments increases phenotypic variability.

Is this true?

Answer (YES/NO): NO